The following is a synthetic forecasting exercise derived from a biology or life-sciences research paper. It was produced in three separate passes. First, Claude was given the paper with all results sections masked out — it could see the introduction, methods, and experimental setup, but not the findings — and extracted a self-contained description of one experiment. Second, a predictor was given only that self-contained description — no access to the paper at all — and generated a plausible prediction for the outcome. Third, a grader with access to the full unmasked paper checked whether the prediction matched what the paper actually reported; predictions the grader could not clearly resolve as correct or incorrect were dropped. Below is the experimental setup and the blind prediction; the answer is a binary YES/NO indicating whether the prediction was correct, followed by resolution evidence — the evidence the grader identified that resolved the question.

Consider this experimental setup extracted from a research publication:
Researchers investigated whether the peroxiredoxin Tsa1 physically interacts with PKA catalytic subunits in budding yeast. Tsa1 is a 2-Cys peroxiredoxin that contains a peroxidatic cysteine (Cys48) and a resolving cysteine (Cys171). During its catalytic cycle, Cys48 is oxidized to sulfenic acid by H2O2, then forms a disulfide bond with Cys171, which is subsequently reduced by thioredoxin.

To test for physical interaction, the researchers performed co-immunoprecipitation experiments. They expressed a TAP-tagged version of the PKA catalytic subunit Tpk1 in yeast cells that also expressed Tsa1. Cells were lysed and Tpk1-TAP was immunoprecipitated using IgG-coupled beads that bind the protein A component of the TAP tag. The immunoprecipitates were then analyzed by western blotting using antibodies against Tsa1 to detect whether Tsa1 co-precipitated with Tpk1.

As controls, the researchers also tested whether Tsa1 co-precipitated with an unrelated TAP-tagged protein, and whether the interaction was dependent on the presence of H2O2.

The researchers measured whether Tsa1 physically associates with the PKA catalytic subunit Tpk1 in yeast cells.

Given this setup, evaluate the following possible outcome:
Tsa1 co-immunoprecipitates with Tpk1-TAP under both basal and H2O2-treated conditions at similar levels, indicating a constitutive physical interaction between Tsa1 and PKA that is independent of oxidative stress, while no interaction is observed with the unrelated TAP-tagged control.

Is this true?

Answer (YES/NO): NO